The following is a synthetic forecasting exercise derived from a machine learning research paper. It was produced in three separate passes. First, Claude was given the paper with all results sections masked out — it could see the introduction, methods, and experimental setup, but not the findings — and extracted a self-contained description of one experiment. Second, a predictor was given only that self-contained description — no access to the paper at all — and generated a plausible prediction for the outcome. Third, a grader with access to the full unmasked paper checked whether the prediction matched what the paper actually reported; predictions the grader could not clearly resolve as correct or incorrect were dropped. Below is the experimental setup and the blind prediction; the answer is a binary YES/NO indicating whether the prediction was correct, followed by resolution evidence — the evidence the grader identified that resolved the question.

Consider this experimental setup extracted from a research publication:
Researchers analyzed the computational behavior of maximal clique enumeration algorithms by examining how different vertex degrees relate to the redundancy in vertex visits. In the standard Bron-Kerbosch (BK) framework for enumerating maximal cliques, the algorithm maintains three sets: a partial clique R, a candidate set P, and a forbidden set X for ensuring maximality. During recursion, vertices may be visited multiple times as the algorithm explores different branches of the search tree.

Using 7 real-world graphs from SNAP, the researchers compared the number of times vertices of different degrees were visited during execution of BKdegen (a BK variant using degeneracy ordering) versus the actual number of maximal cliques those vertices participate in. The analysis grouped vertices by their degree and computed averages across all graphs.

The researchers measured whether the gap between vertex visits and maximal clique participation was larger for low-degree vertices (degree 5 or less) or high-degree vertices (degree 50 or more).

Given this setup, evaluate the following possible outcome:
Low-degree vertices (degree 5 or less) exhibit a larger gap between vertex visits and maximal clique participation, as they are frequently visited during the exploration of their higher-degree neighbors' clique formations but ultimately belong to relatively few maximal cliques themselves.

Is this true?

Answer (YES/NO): YES